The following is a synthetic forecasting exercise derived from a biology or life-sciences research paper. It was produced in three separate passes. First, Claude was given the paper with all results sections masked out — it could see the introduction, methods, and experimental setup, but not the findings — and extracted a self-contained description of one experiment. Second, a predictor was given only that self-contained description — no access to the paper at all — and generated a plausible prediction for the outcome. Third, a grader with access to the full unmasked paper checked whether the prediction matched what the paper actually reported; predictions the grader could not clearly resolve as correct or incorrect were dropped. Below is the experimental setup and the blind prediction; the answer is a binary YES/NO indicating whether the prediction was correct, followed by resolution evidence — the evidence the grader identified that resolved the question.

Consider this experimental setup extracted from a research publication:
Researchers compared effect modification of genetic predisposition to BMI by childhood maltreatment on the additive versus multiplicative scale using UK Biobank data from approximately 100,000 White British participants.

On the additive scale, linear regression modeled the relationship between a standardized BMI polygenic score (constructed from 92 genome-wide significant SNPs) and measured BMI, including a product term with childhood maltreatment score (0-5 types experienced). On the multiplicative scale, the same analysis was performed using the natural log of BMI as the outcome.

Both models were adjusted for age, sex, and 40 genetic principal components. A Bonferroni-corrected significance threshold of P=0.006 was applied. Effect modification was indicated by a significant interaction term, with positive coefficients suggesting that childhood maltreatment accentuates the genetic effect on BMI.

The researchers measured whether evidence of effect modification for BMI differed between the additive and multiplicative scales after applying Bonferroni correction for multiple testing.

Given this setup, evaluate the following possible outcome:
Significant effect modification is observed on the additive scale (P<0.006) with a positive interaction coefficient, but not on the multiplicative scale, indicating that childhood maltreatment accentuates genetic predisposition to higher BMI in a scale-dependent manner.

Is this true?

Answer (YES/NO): YES